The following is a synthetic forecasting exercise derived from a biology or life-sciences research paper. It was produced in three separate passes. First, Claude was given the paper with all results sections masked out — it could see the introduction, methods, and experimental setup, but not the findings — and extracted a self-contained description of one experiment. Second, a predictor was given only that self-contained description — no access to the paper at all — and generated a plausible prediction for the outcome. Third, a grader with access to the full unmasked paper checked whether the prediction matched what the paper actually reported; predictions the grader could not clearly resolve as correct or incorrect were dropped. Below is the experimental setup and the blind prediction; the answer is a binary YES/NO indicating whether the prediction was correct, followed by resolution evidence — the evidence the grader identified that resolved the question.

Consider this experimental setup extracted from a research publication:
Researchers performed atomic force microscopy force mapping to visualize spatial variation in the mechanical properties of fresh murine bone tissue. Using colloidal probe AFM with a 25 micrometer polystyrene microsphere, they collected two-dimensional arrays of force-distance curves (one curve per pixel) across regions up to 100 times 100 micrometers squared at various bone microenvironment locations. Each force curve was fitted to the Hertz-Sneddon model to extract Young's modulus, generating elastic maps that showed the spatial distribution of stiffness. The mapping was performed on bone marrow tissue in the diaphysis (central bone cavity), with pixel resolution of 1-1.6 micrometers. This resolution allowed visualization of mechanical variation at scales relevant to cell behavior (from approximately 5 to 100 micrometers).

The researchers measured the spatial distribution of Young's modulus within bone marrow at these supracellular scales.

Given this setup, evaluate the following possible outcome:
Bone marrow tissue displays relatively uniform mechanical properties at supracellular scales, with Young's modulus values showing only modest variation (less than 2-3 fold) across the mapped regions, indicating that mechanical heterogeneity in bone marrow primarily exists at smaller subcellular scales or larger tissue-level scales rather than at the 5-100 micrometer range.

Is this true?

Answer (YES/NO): NO